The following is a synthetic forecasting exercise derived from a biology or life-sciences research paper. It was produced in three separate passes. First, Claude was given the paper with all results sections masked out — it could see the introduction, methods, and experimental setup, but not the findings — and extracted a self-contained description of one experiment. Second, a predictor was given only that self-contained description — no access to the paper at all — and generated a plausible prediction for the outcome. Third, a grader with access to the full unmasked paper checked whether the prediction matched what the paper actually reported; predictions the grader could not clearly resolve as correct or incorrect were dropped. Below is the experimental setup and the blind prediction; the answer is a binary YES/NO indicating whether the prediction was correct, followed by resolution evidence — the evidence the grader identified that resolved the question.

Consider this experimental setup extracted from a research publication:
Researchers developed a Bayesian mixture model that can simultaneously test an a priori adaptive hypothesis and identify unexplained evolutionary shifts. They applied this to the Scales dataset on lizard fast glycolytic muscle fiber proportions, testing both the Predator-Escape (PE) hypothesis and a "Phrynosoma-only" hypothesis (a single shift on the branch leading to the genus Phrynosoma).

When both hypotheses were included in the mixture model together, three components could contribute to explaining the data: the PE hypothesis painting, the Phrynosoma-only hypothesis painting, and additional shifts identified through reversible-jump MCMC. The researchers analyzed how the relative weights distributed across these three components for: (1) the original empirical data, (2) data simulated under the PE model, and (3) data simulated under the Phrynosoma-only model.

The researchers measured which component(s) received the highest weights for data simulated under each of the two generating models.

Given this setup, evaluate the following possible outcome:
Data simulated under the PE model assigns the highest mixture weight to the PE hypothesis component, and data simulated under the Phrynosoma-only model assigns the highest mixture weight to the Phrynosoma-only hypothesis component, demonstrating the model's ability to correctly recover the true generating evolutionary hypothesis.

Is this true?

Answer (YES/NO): YES